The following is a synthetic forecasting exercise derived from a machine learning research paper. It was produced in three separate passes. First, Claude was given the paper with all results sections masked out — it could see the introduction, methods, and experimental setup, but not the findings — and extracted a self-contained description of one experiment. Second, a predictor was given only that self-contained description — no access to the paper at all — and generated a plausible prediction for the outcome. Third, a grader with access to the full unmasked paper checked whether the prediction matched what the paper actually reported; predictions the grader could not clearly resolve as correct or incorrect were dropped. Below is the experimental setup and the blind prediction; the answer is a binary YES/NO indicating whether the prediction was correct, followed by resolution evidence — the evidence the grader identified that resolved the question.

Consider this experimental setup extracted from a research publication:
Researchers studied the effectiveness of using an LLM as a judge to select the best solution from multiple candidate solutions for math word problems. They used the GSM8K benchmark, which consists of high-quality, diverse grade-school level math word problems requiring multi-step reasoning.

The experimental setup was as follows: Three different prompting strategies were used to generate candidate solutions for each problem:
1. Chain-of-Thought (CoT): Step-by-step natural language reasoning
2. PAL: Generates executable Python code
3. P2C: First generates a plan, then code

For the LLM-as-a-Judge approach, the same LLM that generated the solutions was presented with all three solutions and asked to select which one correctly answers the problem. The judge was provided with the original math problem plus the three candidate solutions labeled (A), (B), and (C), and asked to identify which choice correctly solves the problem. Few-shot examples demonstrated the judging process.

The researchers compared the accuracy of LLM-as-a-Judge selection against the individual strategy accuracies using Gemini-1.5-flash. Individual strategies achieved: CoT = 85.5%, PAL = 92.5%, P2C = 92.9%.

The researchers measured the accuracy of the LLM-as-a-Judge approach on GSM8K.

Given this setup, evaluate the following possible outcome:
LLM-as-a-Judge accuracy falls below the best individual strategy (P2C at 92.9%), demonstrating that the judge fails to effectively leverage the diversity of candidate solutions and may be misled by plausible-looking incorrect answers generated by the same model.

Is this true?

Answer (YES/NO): YES